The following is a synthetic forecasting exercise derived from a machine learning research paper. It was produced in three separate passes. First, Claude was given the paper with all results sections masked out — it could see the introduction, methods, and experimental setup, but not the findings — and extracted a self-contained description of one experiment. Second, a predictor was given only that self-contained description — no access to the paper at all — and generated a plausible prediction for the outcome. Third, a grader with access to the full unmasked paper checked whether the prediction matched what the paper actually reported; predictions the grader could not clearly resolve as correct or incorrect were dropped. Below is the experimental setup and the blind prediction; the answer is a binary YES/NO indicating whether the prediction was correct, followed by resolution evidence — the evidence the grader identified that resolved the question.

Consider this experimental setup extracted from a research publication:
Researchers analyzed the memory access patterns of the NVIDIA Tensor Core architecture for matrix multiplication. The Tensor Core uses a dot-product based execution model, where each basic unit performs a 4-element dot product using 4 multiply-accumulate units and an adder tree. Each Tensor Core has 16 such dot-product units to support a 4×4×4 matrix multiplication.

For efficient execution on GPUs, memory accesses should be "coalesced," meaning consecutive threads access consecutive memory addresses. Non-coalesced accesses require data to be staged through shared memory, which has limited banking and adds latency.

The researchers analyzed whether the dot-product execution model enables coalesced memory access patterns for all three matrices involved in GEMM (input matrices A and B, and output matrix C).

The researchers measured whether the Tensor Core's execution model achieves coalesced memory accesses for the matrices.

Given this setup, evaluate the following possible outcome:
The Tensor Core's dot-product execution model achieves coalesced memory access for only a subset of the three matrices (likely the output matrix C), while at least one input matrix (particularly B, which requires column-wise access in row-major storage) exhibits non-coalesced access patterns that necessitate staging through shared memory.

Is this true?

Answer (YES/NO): NO